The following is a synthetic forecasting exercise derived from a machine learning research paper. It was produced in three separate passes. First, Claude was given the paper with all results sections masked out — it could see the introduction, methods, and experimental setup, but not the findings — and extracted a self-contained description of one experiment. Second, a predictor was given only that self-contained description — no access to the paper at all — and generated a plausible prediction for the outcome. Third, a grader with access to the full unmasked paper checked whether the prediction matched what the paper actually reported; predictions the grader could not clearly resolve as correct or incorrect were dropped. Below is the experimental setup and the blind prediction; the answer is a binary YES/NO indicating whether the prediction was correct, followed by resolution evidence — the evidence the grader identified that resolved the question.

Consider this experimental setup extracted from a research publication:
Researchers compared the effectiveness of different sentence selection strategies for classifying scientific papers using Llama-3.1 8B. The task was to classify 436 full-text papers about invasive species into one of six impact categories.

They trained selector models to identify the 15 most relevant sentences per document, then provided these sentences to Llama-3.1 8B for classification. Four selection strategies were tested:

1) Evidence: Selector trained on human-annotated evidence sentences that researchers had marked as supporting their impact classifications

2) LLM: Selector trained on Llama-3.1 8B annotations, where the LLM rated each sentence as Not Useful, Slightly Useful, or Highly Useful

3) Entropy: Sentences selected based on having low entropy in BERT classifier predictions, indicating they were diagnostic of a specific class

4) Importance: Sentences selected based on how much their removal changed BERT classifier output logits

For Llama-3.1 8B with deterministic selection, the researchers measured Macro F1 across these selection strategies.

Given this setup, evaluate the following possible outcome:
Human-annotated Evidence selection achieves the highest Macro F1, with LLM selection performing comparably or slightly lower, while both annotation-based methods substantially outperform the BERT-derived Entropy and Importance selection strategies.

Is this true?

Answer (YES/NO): NO